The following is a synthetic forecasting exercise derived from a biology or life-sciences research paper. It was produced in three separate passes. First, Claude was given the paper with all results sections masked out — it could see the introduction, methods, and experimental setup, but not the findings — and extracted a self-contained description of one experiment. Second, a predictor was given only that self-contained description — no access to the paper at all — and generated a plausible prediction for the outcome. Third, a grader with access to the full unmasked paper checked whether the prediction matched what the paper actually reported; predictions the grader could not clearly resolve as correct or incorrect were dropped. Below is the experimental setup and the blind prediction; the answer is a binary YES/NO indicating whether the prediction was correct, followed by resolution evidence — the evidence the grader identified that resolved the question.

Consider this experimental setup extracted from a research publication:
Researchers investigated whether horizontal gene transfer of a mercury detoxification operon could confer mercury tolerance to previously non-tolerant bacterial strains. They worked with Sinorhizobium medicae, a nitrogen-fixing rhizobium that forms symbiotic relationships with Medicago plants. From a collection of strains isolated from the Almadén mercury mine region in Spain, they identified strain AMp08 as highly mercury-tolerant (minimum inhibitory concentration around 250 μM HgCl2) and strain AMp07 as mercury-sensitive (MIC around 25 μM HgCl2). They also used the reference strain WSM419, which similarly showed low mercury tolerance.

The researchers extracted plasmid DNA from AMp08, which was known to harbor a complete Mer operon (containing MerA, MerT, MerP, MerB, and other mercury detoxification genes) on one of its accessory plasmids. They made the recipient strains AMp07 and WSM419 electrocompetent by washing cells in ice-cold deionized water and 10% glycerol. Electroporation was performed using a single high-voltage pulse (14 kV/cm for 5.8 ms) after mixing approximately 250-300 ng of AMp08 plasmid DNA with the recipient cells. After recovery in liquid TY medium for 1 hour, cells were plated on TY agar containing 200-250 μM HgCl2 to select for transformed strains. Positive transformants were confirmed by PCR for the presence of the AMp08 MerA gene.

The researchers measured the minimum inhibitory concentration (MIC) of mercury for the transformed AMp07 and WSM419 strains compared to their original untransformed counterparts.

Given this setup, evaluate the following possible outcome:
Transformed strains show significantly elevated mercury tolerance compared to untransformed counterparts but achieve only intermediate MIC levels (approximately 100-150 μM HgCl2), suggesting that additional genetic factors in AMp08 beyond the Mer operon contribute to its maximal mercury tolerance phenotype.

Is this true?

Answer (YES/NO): NO